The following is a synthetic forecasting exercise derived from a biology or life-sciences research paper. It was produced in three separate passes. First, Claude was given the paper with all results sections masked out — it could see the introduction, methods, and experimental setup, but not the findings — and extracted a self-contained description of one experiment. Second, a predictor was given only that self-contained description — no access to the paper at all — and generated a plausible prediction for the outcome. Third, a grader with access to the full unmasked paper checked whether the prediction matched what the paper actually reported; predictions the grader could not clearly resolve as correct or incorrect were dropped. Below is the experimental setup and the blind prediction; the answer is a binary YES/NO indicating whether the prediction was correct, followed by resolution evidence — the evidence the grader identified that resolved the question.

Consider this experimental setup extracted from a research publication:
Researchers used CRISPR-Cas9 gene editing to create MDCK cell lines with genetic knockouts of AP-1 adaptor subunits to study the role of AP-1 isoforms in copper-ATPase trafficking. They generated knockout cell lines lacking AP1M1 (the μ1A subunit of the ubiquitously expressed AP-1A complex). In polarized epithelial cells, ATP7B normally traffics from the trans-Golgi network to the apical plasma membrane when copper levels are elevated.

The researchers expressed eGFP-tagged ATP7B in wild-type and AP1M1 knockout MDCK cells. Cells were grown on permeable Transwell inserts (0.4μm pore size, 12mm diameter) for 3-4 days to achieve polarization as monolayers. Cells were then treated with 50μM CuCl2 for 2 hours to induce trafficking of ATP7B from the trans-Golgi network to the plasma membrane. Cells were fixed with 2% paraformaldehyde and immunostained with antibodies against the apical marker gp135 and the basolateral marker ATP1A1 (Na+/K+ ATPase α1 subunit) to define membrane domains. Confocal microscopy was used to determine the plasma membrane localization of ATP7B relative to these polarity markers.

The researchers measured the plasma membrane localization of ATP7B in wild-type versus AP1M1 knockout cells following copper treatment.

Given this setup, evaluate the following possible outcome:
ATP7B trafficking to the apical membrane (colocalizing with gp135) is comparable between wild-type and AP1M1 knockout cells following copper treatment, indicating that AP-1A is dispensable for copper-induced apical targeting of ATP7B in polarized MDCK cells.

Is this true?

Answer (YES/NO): NO